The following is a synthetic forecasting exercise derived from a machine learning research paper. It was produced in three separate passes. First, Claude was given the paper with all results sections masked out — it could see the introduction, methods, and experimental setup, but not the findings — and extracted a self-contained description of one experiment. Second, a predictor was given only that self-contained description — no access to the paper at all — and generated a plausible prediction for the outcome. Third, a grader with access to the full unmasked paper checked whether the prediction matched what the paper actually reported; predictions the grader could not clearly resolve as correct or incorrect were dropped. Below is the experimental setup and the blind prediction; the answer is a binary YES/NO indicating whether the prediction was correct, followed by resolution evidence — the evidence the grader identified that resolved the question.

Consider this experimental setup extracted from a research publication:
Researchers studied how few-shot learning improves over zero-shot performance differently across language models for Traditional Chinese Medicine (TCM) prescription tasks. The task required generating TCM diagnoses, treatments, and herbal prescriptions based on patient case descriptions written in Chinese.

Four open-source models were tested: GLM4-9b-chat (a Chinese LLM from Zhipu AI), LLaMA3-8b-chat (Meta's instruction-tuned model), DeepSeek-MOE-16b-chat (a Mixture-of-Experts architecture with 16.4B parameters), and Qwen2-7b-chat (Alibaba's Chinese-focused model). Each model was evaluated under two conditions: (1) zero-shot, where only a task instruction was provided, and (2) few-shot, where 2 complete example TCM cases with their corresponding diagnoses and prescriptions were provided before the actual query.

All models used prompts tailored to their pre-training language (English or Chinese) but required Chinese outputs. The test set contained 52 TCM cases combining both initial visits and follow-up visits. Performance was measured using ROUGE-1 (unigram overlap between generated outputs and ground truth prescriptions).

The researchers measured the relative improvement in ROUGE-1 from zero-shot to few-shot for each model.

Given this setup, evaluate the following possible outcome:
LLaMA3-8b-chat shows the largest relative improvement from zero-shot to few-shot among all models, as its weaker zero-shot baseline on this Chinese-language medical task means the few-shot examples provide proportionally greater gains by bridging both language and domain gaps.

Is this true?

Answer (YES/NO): YES